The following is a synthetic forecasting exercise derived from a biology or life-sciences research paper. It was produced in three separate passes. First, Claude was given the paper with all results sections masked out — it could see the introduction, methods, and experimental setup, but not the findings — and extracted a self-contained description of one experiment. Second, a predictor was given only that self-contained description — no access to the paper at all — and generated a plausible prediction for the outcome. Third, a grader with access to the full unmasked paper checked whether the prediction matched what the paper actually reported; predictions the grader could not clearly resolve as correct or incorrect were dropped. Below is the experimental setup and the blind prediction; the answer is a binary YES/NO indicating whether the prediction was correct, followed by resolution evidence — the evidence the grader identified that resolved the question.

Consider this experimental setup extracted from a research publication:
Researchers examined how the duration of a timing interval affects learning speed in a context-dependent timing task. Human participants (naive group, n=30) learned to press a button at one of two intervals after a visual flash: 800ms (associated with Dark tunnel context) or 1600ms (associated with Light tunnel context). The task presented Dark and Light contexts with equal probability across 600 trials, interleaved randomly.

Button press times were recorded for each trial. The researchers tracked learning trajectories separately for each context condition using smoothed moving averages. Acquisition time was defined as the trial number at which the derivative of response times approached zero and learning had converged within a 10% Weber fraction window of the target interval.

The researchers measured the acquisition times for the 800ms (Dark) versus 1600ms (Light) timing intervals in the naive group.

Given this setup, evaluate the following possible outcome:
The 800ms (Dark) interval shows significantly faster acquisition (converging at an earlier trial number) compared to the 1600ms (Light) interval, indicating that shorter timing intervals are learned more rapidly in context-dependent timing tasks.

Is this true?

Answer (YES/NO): NO